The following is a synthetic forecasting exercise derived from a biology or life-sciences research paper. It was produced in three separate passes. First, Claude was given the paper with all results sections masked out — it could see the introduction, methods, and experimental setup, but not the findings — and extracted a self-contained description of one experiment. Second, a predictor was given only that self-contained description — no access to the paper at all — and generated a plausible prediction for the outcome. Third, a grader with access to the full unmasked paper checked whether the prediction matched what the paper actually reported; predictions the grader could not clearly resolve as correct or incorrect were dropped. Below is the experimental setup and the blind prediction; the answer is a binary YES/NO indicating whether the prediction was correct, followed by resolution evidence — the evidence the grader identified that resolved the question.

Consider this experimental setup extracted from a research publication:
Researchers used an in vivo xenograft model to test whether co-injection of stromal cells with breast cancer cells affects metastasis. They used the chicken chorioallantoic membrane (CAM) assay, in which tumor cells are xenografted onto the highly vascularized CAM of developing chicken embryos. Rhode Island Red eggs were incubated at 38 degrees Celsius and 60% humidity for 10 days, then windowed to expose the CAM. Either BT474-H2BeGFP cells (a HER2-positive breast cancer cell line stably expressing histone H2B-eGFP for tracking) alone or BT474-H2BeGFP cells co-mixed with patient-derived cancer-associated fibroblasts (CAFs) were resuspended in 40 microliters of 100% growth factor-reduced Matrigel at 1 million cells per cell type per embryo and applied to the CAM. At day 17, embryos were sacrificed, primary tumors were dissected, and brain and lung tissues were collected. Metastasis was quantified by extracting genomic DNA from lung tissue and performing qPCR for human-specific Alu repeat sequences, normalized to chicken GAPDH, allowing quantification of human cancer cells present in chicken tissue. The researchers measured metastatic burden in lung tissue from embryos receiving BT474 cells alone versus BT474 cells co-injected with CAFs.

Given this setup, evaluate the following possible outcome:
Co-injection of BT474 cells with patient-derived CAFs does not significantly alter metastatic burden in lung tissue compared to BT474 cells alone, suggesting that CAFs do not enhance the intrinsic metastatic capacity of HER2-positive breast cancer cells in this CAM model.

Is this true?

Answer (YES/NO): YES